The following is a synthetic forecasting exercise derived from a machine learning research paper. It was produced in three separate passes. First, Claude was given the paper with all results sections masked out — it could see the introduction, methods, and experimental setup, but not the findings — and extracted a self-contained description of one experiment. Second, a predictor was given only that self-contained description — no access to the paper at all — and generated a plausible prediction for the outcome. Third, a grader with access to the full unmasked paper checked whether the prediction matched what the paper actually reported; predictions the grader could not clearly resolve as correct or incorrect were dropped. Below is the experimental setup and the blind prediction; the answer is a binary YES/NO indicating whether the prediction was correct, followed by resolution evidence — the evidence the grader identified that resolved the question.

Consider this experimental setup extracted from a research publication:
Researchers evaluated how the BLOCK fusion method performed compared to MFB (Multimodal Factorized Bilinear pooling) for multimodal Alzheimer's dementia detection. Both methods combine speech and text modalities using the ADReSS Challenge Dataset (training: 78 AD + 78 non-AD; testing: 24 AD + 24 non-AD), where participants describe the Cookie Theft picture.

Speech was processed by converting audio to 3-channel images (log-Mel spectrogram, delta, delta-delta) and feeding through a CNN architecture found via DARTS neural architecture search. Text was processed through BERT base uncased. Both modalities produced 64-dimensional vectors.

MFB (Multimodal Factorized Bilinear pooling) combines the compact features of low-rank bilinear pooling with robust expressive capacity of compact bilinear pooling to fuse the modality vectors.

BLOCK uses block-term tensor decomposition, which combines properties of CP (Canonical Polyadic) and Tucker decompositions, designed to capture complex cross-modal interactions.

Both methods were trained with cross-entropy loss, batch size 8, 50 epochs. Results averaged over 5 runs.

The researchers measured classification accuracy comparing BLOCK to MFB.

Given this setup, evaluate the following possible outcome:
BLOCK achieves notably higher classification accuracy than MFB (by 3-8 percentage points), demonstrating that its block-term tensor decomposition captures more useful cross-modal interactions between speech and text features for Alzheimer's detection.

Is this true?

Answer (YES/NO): NO